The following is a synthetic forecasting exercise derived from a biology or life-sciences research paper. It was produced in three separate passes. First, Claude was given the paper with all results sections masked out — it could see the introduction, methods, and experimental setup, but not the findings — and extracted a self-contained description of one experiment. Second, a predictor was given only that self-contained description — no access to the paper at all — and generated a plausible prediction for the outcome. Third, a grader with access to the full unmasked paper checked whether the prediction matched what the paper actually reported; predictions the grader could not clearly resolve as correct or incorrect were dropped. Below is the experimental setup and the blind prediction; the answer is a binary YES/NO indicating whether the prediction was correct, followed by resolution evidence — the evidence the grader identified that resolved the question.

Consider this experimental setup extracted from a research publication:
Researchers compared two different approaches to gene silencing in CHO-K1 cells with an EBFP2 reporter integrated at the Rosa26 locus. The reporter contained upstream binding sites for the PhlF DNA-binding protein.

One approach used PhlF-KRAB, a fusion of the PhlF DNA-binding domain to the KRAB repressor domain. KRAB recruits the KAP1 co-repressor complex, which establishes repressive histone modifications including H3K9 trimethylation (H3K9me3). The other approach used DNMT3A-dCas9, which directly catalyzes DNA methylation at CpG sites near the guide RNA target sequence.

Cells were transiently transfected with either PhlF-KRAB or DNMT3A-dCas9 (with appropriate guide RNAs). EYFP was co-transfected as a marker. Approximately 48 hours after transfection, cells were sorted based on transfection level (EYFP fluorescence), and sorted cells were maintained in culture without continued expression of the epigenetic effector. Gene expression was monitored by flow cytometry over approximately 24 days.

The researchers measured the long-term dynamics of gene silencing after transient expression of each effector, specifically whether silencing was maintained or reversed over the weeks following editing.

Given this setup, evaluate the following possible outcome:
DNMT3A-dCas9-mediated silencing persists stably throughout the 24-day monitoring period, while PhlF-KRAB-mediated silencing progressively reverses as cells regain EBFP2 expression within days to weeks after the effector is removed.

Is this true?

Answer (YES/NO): YES